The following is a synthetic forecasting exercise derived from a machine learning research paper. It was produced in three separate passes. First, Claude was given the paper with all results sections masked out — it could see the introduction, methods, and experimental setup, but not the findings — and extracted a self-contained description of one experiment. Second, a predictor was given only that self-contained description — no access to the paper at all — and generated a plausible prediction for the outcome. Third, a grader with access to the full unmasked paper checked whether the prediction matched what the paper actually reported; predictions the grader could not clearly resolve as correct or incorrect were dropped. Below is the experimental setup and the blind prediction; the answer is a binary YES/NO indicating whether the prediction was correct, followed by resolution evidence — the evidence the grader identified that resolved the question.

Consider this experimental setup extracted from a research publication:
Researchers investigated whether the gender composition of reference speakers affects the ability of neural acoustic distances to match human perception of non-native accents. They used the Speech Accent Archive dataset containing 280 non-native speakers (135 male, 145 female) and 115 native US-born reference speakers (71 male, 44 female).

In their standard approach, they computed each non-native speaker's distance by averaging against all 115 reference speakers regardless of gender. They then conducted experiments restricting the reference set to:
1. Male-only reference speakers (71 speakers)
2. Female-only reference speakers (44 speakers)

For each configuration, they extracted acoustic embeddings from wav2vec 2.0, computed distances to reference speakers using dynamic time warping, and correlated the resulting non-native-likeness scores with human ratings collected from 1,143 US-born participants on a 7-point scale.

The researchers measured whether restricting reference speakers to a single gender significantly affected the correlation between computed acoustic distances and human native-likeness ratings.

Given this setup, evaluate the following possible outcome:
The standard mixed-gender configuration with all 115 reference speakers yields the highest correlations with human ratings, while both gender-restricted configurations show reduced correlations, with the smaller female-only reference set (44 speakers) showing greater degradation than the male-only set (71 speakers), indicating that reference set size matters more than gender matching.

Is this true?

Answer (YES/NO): NO